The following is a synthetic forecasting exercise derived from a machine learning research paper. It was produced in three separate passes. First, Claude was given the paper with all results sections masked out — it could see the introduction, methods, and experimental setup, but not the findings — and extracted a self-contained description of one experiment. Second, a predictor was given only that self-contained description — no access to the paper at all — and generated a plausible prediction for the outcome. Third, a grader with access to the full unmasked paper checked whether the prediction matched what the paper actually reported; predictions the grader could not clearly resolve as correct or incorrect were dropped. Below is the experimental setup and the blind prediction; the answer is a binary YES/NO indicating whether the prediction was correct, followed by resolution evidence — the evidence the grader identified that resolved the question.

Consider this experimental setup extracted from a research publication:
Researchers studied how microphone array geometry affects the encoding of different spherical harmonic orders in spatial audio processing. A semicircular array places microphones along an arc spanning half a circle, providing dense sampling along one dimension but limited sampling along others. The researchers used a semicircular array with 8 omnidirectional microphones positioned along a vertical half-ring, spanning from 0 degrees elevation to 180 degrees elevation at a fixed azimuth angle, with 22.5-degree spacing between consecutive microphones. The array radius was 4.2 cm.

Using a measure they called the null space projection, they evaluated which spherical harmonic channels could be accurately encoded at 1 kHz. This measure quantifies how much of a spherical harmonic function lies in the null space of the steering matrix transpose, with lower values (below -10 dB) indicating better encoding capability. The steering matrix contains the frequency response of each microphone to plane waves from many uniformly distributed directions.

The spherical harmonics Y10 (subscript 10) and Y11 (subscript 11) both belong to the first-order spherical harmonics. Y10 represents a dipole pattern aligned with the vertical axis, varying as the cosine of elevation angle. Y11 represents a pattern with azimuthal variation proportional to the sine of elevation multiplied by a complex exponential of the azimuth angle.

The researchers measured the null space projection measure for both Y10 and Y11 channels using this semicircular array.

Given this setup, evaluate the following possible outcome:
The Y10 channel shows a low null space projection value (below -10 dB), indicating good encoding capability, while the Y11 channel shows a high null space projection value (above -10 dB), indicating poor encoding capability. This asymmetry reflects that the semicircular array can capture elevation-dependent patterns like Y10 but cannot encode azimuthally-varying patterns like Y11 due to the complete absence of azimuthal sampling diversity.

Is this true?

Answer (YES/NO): NO